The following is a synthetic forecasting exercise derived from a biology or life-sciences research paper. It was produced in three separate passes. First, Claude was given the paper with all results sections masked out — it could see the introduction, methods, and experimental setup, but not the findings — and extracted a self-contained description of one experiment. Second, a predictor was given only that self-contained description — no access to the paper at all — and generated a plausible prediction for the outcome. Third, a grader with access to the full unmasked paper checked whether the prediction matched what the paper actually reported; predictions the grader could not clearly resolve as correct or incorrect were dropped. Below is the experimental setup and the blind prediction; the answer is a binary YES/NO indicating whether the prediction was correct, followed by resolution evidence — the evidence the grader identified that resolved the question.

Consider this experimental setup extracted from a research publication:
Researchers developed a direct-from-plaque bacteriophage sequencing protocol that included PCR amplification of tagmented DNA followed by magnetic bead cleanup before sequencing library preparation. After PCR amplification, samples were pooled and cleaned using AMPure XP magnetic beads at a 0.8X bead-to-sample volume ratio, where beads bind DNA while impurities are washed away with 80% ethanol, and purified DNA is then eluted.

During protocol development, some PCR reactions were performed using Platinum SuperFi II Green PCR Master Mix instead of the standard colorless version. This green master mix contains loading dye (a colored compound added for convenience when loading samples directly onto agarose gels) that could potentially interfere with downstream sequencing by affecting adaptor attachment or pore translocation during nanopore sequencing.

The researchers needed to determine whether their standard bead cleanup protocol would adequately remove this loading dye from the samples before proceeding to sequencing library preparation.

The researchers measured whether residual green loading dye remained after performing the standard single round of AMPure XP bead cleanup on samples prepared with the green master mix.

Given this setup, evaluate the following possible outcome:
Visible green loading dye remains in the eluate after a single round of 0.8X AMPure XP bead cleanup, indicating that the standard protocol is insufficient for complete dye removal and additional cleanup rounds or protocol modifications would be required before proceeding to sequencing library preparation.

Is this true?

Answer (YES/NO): YES